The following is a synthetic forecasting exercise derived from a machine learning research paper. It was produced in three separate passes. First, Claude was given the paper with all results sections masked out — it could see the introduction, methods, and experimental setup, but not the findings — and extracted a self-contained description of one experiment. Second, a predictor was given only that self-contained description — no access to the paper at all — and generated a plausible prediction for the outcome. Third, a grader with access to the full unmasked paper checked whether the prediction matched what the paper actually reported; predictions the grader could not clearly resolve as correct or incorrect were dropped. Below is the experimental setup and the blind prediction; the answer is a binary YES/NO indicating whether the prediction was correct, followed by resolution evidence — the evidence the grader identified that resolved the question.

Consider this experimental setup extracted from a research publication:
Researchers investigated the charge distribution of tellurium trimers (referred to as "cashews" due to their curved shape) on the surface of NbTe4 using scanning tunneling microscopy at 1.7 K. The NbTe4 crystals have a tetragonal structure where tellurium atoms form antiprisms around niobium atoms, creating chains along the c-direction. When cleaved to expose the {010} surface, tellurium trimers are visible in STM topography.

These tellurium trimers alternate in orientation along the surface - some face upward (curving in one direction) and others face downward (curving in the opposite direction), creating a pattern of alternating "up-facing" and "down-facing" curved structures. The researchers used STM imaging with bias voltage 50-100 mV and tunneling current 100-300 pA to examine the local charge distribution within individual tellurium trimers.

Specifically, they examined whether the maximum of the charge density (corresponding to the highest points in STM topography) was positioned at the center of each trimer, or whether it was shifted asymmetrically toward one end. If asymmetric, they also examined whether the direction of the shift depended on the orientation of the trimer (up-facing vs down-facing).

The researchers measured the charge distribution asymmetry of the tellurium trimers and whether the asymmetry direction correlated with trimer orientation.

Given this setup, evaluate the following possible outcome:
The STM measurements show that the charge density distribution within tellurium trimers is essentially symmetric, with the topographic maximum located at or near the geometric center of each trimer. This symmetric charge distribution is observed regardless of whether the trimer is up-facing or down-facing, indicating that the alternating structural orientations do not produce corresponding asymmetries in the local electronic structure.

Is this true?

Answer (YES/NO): NO